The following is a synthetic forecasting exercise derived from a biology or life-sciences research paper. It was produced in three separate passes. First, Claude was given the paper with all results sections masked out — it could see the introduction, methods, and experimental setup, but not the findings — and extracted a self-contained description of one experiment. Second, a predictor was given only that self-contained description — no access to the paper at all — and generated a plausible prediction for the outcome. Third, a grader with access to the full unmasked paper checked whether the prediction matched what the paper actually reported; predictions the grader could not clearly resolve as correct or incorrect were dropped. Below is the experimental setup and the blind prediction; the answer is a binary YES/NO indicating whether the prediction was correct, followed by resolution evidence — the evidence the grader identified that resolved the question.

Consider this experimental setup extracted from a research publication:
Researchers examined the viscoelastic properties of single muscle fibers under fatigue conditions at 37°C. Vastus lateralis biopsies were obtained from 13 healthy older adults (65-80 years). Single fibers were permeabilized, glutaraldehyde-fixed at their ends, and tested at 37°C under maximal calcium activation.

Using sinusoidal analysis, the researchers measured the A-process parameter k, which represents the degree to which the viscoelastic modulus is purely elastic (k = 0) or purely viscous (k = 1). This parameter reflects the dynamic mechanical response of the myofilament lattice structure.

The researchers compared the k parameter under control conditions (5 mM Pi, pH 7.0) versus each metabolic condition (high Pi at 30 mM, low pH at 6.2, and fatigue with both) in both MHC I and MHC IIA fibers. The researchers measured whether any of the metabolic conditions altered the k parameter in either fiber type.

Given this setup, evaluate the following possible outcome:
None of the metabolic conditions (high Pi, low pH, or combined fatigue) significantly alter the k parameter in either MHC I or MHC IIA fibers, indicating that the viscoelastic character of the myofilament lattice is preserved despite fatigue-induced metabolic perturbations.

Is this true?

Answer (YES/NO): NO